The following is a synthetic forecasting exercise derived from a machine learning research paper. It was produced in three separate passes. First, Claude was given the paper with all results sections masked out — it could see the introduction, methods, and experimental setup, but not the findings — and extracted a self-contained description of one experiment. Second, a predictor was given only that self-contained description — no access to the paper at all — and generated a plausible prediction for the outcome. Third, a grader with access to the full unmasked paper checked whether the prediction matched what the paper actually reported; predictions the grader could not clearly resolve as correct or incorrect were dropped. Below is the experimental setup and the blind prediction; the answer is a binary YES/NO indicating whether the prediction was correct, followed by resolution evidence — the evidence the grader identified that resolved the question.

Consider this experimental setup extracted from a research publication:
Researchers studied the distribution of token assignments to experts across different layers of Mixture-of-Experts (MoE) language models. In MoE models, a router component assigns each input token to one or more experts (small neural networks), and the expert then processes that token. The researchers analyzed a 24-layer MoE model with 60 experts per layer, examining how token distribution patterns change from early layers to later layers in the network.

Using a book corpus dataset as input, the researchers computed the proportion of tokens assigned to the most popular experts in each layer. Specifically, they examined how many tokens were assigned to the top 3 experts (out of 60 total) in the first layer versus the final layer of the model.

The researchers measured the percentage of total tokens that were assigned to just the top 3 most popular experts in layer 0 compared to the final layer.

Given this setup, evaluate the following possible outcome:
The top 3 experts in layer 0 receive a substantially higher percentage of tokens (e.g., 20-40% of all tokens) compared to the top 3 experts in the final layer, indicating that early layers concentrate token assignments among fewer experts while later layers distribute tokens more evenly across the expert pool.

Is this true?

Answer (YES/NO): NO